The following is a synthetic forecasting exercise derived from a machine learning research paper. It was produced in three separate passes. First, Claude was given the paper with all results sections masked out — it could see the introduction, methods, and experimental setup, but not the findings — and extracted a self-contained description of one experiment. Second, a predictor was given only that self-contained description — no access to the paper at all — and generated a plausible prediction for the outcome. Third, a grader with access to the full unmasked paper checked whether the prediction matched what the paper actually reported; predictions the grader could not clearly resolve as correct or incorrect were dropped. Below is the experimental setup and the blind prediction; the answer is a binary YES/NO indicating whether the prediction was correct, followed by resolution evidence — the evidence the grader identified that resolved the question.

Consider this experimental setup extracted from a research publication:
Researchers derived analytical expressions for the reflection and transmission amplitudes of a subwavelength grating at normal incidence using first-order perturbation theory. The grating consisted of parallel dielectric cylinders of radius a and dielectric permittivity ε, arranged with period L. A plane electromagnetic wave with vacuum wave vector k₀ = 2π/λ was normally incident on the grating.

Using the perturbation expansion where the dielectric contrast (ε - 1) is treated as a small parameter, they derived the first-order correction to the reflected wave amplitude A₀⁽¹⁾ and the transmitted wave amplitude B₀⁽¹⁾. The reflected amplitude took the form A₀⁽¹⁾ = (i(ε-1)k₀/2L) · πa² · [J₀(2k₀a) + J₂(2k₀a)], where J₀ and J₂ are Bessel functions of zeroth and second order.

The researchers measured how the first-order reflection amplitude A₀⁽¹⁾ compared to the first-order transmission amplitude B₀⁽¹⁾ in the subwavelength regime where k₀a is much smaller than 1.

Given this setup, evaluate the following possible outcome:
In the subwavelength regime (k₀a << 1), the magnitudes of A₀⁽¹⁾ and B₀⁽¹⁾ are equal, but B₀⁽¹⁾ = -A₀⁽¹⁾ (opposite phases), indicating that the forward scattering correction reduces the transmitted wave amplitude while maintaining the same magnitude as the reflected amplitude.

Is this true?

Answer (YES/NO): NO